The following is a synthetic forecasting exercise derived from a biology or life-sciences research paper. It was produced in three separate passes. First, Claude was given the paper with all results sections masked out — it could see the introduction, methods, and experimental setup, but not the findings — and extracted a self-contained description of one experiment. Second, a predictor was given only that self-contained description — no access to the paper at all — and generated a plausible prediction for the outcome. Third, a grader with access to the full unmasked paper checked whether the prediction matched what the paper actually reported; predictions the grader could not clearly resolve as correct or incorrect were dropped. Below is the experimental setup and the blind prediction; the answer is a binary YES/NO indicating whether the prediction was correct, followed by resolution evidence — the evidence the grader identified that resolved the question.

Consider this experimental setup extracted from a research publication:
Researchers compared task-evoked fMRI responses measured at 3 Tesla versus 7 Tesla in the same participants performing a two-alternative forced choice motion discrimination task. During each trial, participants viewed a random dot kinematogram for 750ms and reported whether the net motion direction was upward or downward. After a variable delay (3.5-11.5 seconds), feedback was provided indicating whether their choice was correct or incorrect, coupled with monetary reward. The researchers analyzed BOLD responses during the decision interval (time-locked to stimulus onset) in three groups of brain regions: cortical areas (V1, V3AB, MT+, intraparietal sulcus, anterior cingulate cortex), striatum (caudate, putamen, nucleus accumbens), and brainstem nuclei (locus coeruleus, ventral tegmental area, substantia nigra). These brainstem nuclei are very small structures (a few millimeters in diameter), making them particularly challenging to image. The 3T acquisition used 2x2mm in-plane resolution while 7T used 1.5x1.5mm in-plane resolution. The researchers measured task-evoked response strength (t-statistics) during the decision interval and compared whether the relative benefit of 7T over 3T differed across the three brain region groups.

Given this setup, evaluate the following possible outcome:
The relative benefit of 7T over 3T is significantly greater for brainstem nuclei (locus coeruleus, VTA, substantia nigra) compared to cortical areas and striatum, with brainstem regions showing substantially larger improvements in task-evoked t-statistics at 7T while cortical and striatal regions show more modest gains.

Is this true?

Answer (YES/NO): YES